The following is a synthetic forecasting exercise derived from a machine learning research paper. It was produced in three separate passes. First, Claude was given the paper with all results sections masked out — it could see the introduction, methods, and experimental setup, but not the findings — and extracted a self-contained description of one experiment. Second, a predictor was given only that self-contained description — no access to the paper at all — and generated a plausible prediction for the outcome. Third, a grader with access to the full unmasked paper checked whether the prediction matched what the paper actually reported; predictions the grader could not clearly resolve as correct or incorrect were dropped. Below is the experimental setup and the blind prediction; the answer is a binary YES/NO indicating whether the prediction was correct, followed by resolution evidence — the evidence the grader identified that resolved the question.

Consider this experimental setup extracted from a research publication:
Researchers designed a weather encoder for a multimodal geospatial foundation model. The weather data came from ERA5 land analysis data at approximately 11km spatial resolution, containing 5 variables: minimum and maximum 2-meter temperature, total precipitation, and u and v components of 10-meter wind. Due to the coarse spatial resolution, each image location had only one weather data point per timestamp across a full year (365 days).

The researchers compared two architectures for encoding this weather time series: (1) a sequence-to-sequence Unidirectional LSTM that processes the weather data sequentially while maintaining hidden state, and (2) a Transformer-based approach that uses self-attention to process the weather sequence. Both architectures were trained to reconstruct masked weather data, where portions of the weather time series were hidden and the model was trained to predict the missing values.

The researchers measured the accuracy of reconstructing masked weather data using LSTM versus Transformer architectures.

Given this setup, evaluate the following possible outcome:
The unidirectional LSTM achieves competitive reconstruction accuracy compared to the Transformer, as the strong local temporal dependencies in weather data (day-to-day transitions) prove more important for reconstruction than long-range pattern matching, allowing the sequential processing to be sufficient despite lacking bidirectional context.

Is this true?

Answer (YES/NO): NO